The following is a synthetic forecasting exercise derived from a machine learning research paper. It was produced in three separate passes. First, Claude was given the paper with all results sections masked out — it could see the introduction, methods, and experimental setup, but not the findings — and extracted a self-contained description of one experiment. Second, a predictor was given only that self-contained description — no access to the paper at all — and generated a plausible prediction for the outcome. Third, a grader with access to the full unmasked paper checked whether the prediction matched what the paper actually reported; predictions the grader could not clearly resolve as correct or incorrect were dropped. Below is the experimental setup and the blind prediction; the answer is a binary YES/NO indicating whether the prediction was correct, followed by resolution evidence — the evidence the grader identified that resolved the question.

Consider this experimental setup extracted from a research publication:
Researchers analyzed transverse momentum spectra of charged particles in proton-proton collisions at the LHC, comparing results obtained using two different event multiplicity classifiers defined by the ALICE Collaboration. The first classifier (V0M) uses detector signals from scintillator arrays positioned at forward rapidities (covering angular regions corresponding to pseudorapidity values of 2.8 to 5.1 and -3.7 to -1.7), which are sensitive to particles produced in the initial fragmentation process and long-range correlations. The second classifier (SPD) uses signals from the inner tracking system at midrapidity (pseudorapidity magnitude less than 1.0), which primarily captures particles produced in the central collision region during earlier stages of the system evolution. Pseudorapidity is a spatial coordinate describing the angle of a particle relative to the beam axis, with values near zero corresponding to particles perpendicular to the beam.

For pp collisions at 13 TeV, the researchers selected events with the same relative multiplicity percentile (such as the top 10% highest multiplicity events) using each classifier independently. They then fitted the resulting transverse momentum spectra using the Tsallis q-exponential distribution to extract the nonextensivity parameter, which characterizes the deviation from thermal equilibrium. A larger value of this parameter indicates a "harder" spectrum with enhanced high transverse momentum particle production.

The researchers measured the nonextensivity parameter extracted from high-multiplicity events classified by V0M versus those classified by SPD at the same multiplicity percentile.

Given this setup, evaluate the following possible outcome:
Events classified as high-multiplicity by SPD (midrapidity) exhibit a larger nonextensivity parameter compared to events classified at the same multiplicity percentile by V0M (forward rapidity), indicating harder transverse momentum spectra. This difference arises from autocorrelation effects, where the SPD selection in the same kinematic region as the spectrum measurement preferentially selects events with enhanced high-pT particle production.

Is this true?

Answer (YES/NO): YES